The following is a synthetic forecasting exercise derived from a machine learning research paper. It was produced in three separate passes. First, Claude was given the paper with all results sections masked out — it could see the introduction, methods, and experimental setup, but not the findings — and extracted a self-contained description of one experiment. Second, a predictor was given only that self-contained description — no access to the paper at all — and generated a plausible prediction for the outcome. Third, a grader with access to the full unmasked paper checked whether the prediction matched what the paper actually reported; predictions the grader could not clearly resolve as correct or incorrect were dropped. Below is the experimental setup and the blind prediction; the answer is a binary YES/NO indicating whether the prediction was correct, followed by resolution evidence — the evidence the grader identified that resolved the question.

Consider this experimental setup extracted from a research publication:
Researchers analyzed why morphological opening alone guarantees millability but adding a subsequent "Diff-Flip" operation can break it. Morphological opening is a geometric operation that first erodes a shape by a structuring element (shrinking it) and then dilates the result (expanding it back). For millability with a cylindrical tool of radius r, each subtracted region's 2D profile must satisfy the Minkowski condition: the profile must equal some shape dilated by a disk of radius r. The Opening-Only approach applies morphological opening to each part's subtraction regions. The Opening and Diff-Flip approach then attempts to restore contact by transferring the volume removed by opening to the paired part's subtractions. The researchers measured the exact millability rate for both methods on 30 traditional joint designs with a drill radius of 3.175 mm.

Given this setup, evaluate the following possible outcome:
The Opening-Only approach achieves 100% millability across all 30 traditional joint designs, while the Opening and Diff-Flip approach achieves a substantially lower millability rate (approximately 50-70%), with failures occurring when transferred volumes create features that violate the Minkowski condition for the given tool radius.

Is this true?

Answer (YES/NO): NO